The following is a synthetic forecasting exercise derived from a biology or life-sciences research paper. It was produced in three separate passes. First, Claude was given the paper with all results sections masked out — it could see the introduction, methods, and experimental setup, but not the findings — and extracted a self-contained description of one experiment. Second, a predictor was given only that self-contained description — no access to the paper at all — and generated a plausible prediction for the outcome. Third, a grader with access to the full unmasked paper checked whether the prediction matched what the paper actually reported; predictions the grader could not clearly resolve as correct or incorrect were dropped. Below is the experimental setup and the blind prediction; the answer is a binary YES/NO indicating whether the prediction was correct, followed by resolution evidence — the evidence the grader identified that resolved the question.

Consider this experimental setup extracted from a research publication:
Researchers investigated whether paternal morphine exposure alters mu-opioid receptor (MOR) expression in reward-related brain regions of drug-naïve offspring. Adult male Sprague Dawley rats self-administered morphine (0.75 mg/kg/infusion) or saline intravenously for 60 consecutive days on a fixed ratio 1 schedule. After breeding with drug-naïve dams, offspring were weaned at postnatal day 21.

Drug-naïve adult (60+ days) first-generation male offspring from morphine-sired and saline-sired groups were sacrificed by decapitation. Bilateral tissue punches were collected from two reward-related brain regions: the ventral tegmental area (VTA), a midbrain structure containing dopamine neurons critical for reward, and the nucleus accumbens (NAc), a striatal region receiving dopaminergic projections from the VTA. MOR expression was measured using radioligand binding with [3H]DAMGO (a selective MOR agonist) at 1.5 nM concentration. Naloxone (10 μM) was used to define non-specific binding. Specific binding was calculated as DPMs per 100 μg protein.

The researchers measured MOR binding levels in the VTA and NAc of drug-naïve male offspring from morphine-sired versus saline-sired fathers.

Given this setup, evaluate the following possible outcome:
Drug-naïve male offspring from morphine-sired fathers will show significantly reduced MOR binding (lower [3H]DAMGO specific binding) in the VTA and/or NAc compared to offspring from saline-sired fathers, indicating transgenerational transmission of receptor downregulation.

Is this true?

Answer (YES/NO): NO